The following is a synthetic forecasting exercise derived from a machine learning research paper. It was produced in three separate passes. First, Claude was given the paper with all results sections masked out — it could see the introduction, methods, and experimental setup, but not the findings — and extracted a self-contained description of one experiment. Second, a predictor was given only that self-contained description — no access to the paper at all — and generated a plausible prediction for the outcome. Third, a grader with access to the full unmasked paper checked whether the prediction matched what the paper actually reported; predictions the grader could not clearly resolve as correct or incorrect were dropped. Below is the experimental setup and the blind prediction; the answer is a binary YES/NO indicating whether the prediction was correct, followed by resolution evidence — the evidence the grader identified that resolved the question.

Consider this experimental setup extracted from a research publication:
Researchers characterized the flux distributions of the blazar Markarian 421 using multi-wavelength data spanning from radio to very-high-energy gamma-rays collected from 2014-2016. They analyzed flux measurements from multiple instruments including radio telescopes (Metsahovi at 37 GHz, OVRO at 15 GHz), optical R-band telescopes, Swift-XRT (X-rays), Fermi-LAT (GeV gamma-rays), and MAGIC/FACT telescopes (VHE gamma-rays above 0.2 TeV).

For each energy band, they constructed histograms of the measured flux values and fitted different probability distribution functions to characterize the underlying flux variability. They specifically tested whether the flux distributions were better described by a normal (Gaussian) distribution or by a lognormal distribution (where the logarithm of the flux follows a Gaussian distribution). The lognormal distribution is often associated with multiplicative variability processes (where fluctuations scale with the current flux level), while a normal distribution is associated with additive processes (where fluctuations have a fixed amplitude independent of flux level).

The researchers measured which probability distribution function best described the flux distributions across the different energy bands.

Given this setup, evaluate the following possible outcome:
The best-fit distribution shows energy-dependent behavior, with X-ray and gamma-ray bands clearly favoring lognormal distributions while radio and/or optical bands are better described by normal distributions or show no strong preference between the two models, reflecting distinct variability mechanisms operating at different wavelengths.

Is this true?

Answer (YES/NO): NO